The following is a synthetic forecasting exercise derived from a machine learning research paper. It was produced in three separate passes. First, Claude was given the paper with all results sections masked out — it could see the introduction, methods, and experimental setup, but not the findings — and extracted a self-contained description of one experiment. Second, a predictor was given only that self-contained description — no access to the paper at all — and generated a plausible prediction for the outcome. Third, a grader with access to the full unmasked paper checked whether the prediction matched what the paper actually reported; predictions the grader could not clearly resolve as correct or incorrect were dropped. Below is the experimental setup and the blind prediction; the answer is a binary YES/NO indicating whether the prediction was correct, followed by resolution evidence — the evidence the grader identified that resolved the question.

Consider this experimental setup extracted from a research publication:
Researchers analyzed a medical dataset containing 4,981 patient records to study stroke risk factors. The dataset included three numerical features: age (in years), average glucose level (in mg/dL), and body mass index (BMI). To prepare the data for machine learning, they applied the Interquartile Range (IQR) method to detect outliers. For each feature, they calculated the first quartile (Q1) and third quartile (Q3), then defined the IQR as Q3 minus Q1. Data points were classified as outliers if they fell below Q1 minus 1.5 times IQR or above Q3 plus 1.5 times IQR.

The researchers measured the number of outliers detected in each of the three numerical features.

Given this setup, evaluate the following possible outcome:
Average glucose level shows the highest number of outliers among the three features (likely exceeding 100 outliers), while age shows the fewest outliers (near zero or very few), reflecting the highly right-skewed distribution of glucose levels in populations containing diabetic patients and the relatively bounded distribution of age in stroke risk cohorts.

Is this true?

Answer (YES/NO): YES